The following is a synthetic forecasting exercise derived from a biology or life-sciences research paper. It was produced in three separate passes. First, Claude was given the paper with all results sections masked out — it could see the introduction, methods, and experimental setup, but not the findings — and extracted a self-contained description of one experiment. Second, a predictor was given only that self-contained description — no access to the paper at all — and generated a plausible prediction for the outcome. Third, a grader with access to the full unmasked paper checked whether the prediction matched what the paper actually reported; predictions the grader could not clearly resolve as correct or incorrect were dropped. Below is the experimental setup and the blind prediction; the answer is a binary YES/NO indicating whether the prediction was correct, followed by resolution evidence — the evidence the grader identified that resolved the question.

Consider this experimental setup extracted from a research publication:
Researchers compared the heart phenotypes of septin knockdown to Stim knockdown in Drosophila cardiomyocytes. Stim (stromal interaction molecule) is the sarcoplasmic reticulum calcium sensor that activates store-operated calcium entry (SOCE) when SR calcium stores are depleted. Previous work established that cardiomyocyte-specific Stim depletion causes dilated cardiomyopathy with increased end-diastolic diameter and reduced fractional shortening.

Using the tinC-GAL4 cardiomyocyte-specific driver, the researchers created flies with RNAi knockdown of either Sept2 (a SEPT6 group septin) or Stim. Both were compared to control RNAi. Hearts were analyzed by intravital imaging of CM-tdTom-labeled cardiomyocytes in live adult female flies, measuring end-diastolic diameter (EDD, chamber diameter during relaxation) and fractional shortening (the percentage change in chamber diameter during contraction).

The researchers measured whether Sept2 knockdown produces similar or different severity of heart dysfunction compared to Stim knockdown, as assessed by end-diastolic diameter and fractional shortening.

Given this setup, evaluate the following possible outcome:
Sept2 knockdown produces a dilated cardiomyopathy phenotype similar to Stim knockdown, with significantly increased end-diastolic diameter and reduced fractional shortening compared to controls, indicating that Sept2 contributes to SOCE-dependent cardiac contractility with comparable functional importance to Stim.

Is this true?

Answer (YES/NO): YES